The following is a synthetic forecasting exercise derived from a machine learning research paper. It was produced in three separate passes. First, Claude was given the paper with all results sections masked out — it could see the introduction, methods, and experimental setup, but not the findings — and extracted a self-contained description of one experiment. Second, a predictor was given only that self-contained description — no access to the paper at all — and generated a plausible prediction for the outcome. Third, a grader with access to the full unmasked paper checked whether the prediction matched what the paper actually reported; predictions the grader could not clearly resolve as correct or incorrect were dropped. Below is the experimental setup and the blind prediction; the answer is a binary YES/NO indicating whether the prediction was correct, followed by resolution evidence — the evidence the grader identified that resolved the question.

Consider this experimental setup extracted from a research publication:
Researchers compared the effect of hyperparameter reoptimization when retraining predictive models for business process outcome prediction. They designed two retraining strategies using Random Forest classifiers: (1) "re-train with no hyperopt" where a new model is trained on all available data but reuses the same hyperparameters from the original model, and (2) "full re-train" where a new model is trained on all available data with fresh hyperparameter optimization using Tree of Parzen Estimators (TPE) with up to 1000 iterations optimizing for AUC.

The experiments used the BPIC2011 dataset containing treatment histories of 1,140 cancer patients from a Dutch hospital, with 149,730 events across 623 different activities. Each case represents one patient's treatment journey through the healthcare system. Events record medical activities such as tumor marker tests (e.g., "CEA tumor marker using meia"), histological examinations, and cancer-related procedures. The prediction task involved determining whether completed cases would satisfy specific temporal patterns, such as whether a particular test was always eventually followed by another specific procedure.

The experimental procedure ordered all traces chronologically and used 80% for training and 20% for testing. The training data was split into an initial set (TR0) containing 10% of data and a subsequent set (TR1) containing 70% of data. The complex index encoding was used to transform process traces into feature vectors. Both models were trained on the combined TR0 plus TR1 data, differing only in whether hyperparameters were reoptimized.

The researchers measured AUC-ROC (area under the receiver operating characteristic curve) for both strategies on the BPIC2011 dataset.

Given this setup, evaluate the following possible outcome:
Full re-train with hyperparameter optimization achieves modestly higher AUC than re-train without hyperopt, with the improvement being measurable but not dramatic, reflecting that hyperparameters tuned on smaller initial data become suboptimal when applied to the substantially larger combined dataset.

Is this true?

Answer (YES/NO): NO